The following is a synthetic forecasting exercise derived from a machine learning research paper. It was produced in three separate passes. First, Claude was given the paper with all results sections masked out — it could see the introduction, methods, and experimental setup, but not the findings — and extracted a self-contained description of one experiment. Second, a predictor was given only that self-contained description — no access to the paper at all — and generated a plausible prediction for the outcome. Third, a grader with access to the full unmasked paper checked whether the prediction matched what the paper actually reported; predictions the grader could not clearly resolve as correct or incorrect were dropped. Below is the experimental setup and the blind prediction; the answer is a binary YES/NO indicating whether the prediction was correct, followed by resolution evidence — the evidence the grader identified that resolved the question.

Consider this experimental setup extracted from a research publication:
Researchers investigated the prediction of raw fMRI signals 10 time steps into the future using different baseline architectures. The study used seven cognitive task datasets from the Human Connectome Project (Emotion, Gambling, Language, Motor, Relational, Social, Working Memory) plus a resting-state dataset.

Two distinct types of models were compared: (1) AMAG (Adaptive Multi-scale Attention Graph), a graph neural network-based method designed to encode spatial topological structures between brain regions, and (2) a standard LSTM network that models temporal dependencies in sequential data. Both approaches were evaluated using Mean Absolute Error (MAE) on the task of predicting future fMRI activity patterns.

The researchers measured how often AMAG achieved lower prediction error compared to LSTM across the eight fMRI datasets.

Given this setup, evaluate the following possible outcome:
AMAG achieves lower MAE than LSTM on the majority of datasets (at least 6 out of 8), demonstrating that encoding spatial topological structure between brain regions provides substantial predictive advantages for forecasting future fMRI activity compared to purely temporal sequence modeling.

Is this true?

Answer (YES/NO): NO